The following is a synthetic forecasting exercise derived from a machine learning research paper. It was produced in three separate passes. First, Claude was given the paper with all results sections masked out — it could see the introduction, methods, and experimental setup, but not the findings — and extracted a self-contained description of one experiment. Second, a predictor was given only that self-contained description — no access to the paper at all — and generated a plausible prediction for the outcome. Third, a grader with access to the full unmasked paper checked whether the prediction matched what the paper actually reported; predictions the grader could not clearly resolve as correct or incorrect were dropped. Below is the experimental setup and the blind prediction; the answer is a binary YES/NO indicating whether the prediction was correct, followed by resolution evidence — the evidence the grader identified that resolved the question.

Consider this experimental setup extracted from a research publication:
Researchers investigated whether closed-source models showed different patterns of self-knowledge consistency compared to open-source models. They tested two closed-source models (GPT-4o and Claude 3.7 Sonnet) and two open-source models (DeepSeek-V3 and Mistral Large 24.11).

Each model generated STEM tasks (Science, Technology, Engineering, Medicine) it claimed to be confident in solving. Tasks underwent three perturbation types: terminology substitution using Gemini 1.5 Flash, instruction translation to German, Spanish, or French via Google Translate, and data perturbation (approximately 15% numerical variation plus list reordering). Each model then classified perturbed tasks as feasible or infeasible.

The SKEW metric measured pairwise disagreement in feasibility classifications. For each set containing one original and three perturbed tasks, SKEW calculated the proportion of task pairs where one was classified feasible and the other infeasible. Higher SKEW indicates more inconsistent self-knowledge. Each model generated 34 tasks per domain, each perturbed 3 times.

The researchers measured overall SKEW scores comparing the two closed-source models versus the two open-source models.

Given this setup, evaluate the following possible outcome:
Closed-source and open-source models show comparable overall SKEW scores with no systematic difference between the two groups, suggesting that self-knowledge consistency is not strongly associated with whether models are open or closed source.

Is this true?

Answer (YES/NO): YES